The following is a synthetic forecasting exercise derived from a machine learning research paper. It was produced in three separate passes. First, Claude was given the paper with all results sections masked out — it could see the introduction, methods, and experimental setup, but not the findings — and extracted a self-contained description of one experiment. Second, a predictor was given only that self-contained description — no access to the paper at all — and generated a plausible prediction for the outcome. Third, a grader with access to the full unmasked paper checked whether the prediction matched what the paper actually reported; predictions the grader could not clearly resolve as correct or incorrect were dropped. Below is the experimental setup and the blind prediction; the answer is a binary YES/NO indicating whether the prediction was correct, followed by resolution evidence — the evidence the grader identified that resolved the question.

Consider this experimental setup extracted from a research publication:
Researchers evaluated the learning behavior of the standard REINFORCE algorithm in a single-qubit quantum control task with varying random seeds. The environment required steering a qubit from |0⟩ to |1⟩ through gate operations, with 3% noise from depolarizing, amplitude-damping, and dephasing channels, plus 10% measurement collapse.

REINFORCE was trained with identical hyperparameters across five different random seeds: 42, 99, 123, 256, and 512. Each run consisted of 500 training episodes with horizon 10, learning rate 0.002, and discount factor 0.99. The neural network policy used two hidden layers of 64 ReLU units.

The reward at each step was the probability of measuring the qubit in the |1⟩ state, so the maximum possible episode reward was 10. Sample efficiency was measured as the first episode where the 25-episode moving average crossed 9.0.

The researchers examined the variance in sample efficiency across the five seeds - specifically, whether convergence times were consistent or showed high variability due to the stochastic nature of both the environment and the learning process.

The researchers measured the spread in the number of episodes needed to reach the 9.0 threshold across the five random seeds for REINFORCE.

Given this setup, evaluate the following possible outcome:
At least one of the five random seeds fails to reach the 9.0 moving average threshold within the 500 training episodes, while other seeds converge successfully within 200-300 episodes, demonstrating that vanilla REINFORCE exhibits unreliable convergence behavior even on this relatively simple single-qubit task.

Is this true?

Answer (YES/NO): NO